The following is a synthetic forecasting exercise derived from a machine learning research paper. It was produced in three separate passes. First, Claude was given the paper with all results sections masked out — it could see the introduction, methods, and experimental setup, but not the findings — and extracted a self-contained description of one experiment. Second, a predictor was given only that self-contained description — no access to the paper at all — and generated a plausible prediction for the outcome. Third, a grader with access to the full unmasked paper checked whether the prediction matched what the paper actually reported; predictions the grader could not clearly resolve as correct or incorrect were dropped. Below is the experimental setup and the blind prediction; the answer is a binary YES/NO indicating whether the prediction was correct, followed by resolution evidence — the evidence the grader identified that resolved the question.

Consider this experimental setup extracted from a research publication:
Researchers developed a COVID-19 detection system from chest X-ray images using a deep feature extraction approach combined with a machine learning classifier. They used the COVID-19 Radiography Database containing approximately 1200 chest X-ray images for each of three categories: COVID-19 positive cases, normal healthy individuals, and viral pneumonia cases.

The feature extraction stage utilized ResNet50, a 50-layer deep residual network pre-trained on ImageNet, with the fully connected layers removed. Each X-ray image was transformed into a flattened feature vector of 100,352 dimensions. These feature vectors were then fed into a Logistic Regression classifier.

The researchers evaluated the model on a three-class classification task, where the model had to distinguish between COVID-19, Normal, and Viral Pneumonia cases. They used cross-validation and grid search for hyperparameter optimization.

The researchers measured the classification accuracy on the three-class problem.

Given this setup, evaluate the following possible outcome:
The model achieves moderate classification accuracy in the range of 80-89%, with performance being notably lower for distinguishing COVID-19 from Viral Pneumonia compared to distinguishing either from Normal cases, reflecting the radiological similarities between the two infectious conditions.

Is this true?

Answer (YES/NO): NO